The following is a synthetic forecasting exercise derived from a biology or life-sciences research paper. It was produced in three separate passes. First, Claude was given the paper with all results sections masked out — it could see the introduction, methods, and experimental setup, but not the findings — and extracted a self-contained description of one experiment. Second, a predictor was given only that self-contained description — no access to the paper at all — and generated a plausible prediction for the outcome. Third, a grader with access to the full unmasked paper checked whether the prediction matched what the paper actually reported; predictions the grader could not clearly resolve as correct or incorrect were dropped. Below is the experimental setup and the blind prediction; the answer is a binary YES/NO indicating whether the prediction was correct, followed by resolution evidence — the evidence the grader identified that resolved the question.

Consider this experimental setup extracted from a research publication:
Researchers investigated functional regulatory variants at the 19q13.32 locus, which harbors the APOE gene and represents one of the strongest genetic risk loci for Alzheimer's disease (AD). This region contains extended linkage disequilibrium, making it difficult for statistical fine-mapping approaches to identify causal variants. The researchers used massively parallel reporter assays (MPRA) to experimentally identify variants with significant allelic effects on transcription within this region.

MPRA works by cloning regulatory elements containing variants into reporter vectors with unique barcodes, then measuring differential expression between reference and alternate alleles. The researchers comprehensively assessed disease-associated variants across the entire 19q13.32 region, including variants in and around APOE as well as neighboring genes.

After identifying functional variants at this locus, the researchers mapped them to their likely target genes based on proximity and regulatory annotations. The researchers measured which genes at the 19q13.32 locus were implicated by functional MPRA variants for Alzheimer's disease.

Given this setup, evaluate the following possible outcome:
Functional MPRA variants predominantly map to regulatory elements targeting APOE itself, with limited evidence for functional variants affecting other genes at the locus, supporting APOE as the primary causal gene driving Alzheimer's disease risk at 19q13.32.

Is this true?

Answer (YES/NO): NO